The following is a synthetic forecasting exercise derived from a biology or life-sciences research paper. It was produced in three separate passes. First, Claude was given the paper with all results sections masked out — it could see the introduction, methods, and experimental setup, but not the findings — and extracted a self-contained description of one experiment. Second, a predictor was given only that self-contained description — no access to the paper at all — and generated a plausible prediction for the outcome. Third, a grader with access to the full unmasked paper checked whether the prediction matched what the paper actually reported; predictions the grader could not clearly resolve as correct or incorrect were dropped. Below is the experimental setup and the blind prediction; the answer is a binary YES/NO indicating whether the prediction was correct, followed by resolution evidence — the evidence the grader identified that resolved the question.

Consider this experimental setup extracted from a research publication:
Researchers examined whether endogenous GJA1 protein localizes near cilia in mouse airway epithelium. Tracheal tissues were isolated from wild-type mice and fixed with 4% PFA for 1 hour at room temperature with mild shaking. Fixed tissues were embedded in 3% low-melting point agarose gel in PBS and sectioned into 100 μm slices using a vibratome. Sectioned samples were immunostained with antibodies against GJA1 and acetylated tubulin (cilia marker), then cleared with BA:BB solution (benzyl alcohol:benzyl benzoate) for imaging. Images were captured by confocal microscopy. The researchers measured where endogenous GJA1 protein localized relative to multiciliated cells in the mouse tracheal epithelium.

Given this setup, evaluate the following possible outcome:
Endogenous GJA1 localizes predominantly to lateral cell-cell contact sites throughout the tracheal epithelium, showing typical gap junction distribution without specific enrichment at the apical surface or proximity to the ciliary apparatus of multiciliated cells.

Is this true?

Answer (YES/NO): NO